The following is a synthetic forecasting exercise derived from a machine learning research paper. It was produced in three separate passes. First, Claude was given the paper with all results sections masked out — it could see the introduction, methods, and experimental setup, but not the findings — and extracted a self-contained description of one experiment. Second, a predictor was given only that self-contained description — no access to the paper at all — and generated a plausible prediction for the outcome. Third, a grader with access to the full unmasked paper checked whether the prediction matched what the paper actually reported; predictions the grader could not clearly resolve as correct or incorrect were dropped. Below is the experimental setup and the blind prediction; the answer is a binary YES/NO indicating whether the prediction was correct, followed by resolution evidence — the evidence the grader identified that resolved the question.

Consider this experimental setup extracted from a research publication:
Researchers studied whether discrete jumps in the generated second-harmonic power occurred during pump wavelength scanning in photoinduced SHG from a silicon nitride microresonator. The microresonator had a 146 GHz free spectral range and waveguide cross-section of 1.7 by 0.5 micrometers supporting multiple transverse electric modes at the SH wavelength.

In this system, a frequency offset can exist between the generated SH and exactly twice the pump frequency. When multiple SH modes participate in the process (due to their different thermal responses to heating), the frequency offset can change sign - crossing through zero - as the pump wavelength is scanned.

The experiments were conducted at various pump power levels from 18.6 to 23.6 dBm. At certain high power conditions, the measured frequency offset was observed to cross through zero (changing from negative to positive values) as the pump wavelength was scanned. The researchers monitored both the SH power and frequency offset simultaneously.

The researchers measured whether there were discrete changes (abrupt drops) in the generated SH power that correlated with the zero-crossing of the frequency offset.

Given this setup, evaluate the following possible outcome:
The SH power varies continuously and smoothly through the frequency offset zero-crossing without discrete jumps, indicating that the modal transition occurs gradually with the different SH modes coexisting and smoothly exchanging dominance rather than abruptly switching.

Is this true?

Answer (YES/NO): NO